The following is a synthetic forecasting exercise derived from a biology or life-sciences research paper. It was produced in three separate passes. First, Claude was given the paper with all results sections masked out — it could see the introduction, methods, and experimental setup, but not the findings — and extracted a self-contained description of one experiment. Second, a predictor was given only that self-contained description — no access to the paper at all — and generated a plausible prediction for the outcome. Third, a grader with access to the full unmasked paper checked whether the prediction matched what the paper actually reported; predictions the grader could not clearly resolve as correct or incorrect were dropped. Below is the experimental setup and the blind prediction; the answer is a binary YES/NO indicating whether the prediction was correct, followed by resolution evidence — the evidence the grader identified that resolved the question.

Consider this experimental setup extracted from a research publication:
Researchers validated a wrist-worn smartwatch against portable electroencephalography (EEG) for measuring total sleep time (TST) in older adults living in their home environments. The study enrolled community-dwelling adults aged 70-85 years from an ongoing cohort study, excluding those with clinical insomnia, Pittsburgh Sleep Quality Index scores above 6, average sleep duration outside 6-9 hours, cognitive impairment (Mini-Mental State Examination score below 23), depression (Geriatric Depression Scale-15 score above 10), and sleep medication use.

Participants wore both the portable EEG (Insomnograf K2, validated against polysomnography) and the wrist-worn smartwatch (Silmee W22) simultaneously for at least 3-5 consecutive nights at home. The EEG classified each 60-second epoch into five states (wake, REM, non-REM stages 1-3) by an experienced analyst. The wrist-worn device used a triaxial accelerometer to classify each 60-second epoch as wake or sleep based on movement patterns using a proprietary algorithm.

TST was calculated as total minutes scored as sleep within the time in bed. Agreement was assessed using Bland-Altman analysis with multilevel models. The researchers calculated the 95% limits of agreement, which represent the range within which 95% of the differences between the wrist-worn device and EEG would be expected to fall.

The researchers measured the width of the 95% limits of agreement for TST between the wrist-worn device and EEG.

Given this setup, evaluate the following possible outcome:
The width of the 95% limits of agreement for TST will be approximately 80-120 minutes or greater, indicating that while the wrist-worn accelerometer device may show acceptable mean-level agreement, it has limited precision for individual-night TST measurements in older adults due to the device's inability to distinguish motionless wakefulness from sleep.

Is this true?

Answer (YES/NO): YES